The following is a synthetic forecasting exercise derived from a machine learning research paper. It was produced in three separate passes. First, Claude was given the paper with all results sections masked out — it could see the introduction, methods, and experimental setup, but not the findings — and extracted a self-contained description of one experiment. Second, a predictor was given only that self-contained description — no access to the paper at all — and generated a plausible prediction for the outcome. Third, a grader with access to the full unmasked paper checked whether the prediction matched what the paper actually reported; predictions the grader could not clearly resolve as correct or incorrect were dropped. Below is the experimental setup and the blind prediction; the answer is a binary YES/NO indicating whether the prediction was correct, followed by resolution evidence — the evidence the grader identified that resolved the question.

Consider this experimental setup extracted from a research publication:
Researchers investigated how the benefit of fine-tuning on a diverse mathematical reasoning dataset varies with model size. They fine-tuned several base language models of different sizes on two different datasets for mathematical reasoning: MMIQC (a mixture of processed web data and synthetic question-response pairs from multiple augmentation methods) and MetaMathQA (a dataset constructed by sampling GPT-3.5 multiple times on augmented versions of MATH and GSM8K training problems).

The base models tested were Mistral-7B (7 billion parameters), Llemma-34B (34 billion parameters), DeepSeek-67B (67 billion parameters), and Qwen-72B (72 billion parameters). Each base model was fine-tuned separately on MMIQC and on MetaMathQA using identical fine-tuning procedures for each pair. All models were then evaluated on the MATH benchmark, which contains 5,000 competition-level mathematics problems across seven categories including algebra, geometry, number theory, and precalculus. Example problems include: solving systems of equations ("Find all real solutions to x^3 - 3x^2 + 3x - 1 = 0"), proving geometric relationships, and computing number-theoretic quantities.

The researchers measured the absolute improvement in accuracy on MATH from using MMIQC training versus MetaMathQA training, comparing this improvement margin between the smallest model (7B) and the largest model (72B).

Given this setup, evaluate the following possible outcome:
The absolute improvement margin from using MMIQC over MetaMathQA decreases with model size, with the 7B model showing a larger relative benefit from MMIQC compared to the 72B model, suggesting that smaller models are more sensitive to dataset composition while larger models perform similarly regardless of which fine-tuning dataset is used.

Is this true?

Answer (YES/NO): YES